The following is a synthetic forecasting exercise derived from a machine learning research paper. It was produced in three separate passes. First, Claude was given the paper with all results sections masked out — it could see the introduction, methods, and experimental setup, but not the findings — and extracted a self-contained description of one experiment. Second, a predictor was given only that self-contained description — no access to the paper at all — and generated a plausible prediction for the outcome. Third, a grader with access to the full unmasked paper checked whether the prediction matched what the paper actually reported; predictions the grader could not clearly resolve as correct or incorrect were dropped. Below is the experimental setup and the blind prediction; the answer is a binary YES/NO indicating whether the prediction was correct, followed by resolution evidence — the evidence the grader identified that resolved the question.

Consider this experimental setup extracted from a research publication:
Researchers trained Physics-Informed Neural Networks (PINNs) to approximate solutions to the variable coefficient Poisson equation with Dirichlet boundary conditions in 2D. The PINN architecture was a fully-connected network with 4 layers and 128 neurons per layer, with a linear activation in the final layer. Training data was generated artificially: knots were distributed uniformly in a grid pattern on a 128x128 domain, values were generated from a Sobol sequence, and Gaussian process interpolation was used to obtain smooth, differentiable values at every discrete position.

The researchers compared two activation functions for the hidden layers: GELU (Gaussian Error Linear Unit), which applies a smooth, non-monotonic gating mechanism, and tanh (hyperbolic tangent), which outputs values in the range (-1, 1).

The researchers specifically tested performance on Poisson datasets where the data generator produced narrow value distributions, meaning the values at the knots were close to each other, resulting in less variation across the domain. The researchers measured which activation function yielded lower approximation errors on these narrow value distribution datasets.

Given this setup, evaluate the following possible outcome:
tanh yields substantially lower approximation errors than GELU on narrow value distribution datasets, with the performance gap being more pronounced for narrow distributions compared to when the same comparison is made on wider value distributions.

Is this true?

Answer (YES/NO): NO